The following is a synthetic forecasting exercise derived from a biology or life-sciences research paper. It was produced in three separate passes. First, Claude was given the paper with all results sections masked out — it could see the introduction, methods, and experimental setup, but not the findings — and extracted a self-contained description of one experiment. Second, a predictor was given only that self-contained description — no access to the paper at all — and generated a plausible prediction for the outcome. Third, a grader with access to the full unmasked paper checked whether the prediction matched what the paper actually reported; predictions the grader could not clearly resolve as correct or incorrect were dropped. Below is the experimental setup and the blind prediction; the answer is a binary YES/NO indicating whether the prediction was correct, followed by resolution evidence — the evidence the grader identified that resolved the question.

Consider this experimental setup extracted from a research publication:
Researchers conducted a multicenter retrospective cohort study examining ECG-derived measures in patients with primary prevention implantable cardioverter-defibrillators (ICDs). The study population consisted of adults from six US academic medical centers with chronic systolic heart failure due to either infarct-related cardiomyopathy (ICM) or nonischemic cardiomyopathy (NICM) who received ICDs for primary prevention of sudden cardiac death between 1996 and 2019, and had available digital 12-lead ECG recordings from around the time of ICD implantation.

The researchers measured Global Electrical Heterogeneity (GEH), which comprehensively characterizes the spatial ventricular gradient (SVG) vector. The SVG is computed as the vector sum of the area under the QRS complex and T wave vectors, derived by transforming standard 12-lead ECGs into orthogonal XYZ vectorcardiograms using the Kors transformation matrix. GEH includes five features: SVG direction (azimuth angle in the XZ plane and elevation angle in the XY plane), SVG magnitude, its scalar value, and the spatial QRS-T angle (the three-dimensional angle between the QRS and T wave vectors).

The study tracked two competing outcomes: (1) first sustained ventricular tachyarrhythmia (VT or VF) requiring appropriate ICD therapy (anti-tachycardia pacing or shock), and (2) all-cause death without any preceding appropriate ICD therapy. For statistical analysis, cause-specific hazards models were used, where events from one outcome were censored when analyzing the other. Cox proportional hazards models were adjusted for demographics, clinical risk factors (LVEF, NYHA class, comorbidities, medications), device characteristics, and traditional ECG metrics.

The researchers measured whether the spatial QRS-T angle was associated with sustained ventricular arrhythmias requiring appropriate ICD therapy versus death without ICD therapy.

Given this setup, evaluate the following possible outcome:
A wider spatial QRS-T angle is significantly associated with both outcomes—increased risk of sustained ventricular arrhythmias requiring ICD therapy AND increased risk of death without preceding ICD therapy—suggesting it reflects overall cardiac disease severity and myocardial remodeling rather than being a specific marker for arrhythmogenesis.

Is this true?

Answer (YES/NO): YES